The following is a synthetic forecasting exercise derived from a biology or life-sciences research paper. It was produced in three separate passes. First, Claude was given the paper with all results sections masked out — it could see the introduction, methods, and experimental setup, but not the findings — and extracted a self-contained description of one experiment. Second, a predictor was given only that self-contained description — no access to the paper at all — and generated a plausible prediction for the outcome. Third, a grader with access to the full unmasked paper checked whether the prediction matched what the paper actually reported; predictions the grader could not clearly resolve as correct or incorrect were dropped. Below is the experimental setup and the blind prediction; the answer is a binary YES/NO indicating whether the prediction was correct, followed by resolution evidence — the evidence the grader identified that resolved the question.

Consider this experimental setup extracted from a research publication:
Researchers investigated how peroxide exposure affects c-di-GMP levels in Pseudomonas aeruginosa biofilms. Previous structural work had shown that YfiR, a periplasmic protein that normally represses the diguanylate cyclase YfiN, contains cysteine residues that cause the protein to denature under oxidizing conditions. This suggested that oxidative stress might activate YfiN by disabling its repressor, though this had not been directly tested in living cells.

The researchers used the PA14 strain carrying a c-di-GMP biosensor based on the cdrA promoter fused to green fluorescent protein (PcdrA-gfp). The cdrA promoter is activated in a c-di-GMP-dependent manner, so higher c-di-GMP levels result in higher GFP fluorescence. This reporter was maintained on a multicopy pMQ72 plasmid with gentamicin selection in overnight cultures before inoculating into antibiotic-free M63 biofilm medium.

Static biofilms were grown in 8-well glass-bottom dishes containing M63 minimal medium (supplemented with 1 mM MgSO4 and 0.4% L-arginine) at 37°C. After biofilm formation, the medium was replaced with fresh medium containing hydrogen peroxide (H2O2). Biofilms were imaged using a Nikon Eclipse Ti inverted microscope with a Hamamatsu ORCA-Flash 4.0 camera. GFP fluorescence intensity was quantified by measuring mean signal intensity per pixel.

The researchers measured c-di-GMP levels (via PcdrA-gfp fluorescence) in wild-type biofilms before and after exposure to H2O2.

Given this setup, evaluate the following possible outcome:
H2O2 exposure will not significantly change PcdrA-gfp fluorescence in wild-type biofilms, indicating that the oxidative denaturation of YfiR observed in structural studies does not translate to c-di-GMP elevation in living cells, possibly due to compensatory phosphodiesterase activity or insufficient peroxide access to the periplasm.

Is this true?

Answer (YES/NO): NO